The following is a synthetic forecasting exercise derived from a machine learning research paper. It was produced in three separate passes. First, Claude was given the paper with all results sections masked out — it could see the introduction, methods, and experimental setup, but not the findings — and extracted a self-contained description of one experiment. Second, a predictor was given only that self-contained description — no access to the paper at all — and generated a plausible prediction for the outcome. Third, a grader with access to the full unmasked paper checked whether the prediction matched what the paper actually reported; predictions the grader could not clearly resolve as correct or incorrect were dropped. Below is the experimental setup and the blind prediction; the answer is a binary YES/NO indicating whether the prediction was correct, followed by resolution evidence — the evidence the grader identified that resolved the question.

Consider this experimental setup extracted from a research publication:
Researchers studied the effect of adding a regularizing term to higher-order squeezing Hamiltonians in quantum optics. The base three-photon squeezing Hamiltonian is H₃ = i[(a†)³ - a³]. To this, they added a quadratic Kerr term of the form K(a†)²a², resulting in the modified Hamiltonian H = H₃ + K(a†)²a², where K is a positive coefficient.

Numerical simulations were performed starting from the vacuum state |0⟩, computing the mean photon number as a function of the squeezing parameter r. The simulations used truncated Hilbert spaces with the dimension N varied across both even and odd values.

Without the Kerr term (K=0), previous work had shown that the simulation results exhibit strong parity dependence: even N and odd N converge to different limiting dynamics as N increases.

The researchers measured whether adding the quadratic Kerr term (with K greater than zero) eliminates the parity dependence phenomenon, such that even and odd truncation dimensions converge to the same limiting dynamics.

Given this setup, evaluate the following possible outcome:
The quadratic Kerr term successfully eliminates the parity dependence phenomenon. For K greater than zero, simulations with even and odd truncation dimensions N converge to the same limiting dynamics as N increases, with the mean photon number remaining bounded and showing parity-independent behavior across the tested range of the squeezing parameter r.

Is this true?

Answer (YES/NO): NO